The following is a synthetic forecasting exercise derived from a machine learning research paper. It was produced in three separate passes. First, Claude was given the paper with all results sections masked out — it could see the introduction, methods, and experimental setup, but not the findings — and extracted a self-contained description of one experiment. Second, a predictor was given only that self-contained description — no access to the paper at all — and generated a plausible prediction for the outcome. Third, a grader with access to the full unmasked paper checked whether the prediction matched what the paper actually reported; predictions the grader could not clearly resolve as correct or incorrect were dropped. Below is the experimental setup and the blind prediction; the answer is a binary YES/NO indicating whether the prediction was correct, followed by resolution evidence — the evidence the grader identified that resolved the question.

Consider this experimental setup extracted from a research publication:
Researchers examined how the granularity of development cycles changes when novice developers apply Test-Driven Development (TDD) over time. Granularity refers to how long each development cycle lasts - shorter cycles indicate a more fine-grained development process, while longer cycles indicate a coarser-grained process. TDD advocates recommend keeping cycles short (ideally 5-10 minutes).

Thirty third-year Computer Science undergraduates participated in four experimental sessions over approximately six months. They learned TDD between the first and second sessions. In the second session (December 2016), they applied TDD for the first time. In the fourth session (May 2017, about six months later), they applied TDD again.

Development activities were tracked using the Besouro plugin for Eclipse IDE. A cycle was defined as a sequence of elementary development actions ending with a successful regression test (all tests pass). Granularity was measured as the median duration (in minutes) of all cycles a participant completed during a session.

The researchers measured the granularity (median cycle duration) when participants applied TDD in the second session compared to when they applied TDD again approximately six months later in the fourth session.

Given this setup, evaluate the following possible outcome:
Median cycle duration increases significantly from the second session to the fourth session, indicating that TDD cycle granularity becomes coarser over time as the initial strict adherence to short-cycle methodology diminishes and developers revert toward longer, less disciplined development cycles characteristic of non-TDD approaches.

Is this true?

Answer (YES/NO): NO